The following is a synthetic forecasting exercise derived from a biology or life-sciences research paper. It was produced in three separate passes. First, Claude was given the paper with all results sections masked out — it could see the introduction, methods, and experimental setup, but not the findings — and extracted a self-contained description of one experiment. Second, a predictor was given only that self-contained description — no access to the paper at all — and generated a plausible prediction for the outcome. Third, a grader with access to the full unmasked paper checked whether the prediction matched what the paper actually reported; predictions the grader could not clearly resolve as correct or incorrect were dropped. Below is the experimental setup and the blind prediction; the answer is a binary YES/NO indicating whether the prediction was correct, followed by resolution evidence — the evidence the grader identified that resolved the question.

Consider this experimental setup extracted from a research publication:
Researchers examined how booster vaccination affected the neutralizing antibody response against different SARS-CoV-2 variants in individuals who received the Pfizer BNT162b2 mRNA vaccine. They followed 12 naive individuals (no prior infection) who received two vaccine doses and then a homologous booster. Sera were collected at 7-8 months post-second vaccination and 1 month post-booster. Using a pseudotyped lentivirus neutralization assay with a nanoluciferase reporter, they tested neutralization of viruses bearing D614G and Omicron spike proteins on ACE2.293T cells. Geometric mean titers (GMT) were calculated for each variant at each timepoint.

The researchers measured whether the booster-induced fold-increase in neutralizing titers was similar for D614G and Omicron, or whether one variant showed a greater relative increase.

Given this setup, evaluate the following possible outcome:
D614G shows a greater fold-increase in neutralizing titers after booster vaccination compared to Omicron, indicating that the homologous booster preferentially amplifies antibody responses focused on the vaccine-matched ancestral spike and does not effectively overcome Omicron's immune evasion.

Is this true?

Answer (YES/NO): NO